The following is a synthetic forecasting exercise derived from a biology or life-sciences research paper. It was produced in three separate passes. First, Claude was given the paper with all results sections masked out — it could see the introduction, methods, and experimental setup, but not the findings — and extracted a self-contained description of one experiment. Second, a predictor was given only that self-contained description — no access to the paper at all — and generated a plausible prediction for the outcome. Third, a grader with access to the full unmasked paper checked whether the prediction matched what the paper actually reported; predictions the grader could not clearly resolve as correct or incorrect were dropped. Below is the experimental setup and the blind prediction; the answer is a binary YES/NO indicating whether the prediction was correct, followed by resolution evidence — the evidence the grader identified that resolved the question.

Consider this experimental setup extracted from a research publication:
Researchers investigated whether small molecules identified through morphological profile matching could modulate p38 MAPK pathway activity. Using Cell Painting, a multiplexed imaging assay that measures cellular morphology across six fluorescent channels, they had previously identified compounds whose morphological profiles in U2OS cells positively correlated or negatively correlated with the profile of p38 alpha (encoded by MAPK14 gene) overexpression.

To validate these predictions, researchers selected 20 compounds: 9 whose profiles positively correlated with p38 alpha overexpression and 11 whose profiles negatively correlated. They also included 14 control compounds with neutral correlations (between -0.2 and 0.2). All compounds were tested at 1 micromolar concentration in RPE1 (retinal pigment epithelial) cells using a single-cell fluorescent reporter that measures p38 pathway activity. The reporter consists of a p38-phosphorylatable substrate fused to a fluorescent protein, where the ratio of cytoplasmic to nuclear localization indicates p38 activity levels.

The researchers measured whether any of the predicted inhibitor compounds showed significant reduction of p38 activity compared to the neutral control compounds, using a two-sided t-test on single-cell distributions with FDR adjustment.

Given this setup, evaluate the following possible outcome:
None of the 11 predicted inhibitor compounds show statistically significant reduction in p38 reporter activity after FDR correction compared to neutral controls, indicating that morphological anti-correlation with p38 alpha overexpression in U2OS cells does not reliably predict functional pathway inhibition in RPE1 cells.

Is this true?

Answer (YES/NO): NO